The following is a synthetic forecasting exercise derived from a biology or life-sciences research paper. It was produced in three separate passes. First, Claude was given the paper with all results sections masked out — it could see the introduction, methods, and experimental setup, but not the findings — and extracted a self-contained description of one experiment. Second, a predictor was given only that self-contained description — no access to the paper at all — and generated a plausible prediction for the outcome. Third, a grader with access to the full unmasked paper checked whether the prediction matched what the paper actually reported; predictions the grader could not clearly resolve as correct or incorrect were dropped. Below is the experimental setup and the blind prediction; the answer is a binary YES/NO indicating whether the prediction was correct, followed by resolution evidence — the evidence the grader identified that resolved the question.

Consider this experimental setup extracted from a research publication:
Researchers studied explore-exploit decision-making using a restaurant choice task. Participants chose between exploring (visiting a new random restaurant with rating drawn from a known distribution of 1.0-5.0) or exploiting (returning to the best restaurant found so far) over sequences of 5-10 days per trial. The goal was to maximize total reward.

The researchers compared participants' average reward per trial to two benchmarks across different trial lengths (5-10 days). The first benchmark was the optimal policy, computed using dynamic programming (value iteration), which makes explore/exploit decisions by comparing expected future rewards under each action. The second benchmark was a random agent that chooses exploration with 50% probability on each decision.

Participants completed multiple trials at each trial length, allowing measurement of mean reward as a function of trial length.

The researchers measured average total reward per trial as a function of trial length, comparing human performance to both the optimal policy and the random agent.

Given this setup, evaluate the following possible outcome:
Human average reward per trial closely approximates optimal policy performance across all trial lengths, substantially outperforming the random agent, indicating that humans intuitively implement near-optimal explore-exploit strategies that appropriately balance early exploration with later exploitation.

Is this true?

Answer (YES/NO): NO